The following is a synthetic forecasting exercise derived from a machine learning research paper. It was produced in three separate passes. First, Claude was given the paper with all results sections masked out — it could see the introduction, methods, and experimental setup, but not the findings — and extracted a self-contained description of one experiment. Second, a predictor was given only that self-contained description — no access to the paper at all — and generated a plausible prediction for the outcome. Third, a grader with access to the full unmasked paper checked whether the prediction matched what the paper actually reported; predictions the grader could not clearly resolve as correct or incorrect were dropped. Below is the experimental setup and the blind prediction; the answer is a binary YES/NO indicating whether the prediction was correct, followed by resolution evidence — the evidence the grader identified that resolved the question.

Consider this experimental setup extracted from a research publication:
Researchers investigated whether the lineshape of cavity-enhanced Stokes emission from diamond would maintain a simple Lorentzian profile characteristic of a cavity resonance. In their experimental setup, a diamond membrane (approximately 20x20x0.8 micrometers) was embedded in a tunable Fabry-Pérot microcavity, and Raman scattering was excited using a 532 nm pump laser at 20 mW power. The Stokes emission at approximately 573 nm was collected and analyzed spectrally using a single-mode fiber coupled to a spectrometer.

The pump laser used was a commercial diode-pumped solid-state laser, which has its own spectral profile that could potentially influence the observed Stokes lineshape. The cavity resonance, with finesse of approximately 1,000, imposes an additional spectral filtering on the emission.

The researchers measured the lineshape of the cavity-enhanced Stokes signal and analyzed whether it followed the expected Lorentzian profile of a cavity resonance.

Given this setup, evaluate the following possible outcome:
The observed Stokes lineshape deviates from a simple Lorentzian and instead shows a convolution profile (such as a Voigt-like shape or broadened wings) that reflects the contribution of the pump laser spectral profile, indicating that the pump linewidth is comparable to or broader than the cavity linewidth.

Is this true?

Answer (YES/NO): NO